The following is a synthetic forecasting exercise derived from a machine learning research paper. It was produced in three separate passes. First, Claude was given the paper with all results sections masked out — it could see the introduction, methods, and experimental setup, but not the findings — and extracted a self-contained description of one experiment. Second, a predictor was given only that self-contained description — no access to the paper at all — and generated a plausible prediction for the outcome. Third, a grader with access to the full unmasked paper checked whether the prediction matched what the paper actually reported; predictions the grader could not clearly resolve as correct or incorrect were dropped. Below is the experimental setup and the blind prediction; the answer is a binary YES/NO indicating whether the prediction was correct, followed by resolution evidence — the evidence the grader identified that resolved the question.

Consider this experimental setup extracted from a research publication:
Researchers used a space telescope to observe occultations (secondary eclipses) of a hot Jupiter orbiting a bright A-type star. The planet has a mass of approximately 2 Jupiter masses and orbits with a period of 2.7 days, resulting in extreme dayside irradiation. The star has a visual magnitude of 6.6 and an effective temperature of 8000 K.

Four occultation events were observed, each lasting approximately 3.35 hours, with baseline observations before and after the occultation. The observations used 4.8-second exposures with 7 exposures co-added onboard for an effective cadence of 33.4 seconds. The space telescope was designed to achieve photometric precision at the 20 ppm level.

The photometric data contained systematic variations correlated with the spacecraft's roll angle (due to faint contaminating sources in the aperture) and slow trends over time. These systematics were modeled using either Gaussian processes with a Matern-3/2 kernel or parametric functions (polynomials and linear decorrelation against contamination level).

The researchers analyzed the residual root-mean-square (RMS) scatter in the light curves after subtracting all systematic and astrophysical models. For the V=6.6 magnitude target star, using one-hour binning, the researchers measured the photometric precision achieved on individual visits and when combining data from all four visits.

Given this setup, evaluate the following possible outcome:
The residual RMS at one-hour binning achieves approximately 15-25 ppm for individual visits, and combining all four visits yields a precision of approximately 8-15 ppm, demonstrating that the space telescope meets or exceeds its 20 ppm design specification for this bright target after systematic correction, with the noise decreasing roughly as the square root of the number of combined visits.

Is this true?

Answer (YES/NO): NO